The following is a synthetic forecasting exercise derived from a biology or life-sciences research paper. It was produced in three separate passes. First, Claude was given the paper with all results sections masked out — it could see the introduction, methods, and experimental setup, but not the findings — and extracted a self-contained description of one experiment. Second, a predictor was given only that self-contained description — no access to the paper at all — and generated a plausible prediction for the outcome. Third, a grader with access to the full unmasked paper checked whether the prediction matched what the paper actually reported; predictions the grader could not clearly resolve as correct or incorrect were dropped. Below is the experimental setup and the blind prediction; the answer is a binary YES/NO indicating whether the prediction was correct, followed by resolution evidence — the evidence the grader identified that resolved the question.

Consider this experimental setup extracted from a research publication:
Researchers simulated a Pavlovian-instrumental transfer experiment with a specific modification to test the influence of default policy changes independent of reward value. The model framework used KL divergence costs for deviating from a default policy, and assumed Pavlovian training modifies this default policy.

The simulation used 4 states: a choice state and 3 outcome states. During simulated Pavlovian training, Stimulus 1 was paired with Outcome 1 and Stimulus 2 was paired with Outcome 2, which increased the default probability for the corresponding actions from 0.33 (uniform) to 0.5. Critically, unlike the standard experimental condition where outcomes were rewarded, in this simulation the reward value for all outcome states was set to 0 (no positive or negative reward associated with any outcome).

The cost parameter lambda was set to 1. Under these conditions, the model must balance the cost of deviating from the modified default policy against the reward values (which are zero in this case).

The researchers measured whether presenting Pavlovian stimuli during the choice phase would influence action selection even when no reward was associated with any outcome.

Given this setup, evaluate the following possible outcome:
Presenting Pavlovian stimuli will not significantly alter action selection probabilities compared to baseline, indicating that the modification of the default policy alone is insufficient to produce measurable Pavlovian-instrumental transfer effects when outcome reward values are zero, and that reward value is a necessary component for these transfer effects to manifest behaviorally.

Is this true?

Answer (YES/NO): NO